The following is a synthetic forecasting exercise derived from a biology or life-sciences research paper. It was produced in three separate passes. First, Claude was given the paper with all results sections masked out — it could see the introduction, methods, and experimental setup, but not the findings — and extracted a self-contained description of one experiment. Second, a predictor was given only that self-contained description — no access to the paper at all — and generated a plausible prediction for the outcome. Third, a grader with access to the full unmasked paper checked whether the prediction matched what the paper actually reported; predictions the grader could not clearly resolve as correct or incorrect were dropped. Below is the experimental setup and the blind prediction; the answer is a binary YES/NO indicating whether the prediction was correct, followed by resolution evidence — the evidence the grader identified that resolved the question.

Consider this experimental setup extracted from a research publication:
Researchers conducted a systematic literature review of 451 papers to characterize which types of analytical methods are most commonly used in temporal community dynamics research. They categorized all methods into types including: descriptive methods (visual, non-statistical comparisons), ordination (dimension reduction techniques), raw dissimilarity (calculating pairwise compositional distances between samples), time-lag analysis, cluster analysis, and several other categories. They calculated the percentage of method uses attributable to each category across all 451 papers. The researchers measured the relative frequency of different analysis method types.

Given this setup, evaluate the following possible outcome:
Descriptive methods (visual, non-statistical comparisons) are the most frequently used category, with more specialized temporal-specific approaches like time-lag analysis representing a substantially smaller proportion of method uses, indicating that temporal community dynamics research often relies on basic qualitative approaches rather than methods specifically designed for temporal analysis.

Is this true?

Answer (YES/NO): YES